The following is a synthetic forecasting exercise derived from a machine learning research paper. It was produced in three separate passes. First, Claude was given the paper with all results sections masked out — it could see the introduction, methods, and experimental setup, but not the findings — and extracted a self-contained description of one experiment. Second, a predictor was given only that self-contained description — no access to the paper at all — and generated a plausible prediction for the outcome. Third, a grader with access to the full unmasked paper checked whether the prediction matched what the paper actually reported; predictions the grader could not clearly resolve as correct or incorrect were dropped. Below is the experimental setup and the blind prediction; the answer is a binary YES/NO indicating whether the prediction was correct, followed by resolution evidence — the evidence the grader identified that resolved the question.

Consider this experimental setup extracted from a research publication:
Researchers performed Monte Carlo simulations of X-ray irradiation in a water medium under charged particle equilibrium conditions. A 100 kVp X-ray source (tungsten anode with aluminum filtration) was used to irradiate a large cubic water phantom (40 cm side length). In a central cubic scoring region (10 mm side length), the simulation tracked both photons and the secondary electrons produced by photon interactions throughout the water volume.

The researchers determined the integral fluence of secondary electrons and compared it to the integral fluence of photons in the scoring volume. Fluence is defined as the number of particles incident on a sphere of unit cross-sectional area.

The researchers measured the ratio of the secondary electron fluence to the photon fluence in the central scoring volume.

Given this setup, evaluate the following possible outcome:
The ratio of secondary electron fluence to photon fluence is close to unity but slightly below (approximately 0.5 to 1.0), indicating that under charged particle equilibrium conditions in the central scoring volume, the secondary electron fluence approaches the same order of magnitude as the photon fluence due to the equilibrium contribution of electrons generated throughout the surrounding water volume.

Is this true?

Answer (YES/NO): NO